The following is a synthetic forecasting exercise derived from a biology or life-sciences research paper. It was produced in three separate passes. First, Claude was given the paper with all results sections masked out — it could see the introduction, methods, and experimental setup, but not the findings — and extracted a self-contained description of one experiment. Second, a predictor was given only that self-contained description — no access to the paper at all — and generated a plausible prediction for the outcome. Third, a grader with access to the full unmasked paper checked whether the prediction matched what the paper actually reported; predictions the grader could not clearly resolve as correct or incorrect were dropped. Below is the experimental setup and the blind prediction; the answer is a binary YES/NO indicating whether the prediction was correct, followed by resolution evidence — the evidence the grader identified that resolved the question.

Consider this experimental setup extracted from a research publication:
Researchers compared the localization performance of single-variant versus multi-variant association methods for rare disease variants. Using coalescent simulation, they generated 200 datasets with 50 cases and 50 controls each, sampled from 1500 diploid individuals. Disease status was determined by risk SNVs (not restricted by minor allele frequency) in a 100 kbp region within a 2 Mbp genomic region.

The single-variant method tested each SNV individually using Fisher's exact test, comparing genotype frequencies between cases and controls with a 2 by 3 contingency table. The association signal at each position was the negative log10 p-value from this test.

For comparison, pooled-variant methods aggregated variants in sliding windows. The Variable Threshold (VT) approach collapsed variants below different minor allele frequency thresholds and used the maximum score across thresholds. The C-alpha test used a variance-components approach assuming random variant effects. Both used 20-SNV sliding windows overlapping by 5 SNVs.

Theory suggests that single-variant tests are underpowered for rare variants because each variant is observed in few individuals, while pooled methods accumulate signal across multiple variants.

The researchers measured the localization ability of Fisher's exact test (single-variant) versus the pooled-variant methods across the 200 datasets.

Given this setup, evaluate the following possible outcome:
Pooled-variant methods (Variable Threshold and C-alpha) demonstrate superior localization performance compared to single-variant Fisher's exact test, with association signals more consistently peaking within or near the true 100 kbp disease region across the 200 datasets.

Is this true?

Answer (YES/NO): NO